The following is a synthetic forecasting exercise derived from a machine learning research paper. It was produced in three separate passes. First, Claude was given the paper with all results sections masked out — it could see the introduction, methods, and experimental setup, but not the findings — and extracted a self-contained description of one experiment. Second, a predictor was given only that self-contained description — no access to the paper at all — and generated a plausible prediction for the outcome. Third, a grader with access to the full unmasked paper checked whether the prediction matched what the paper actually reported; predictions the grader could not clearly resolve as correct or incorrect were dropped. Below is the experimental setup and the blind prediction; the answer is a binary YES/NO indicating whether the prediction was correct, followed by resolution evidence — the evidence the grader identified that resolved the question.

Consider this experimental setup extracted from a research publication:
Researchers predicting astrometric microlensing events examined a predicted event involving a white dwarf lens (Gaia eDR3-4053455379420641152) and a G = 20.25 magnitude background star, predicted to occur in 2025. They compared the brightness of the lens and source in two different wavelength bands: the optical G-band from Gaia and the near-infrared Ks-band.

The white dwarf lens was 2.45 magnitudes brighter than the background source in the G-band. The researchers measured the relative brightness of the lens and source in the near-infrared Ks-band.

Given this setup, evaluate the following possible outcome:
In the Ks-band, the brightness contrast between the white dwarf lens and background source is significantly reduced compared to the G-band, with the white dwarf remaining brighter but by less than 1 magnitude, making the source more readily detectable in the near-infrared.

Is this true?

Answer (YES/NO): NO